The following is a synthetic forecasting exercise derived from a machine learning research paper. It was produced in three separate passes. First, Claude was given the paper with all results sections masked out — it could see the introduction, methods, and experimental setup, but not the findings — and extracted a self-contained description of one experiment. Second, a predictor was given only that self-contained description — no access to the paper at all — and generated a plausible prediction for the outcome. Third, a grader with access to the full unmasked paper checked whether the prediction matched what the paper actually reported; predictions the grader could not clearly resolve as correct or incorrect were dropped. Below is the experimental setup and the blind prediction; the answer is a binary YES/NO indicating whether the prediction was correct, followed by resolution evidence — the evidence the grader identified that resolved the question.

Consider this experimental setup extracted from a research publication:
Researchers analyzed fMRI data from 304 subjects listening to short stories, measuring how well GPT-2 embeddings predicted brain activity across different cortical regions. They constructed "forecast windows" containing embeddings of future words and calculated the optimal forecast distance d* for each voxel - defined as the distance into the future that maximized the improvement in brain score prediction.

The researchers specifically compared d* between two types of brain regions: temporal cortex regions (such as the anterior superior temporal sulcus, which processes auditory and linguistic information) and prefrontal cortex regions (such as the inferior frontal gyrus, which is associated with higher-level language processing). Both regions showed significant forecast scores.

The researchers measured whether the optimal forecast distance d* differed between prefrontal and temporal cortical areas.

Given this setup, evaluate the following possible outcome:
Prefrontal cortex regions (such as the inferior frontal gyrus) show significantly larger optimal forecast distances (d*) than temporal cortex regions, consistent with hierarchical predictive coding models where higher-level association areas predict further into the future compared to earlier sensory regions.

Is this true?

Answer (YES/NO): YES